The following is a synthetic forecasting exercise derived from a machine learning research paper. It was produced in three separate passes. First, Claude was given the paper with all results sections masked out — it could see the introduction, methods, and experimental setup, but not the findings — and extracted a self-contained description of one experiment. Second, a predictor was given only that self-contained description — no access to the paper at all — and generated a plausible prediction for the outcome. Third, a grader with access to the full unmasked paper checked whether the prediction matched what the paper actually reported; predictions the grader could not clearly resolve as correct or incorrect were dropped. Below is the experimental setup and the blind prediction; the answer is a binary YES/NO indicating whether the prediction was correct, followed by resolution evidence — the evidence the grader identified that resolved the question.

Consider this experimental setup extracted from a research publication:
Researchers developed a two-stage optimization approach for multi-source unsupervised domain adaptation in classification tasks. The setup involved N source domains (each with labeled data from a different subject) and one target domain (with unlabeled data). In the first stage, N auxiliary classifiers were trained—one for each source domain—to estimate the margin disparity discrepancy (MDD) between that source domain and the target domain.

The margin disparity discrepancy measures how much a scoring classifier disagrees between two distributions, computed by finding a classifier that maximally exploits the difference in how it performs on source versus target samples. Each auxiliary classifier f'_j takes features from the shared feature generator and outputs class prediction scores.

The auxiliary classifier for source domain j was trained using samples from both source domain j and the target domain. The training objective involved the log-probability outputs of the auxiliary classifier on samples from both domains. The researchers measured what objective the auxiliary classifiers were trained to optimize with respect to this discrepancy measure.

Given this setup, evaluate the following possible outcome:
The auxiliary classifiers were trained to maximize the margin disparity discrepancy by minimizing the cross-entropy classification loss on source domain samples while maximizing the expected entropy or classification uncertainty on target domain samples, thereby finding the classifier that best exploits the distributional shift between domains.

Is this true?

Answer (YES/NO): NO